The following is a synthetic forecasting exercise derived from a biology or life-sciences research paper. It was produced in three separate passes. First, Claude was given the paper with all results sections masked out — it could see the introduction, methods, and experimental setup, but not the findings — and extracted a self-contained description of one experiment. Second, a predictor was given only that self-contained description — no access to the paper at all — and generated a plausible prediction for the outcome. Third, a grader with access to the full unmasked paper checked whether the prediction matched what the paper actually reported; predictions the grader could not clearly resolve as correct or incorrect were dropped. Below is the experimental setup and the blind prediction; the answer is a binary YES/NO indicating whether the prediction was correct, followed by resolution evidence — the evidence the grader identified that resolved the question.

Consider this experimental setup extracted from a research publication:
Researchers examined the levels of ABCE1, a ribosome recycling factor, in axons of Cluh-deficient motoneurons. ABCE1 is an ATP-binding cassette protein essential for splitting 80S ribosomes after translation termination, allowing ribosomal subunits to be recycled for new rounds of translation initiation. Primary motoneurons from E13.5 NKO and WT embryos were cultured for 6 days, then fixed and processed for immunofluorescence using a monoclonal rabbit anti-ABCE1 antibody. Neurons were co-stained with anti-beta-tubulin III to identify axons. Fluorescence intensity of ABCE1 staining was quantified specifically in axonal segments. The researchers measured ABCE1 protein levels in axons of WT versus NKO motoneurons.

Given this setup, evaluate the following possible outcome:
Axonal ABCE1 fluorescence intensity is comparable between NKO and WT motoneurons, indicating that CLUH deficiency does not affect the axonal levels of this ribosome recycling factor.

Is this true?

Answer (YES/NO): NO